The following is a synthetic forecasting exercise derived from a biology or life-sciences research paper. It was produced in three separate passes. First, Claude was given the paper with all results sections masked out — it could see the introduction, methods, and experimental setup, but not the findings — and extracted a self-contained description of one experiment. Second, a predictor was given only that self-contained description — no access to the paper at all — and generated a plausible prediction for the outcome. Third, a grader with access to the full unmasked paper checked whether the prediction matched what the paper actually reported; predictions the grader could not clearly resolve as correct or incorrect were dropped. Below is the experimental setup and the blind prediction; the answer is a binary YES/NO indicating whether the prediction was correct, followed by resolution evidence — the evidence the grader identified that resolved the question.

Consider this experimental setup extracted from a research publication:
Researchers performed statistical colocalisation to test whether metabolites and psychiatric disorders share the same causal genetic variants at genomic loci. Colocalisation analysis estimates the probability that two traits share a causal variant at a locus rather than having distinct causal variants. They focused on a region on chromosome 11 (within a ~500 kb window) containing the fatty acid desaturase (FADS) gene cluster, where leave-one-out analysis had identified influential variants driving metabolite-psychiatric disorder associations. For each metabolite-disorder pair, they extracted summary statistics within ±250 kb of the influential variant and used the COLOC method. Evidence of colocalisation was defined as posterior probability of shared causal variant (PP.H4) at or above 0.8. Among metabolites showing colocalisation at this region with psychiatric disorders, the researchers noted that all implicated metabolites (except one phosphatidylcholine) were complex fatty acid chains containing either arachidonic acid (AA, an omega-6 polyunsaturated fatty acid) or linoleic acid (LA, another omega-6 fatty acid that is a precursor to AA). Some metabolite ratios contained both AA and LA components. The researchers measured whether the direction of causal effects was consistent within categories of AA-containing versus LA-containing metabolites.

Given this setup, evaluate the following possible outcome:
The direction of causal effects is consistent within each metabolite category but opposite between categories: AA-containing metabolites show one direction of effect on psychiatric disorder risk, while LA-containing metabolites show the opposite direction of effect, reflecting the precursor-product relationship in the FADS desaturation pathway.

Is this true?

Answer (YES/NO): YES